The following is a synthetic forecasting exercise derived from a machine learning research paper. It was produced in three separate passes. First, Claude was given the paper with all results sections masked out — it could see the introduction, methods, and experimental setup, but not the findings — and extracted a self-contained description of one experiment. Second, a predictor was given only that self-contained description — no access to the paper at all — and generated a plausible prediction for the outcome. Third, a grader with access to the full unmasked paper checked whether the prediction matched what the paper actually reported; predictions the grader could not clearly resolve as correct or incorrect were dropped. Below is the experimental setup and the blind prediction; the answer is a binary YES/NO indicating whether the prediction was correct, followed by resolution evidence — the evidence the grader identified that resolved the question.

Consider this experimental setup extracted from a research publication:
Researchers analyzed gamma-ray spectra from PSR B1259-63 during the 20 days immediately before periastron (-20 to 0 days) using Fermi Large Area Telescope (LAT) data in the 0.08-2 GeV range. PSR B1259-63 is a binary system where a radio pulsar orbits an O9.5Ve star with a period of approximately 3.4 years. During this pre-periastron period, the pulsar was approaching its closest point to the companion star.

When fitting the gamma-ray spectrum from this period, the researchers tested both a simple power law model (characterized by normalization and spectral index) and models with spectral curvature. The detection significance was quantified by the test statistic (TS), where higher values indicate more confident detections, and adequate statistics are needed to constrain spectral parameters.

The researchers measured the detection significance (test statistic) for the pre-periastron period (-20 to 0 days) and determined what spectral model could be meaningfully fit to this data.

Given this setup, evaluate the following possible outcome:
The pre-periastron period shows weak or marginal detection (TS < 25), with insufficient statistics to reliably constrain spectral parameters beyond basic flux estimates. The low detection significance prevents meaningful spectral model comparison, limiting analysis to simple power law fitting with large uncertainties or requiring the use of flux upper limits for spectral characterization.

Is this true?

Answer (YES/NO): YES